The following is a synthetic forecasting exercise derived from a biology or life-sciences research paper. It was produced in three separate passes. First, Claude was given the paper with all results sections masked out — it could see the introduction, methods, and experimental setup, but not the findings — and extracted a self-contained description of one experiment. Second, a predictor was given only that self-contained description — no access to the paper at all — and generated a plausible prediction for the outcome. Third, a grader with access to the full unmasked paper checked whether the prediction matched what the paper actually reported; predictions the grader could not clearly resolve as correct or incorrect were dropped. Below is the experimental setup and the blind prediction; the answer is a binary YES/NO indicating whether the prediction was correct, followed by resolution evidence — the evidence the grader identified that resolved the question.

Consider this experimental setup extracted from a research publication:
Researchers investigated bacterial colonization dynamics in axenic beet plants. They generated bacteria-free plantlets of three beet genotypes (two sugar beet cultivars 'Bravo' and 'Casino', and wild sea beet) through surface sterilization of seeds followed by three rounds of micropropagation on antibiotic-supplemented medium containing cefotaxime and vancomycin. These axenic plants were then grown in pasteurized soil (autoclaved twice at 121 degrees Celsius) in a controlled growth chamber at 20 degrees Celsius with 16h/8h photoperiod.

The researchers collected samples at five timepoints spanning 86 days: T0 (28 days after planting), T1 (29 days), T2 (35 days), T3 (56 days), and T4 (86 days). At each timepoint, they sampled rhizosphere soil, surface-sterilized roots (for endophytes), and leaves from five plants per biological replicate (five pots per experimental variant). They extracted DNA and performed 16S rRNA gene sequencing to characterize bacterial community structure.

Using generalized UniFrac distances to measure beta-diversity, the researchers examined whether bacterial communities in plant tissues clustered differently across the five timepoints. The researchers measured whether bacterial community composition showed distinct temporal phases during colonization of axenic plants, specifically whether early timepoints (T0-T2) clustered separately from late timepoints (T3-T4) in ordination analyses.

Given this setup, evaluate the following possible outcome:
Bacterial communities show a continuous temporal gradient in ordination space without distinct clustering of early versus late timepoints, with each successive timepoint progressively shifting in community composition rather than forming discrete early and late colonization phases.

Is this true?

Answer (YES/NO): NO